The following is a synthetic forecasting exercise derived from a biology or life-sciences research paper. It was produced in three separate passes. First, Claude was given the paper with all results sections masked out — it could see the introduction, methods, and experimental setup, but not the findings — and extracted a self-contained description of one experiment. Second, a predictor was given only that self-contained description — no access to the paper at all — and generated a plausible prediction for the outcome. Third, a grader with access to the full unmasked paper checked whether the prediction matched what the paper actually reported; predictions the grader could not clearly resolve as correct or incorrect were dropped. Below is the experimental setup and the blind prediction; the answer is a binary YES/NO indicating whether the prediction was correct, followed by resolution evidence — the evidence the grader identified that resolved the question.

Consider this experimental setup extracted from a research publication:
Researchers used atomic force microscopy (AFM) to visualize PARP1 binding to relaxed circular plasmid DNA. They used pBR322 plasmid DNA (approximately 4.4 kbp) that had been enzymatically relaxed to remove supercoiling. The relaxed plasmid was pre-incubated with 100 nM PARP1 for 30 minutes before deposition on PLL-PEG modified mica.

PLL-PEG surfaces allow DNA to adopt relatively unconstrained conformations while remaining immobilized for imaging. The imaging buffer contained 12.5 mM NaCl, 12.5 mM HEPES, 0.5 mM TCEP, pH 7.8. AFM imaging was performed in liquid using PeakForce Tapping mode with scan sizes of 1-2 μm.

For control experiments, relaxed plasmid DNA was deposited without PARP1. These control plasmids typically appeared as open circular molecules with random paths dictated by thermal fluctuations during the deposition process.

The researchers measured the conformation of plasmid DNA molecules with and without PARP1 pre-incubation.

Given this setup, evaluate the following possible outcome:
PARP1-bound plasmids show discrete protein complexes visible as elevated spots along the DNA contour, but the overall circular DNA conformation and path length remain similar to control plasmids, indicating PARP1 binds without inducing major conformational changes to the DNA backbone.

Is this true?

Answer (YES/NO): YES